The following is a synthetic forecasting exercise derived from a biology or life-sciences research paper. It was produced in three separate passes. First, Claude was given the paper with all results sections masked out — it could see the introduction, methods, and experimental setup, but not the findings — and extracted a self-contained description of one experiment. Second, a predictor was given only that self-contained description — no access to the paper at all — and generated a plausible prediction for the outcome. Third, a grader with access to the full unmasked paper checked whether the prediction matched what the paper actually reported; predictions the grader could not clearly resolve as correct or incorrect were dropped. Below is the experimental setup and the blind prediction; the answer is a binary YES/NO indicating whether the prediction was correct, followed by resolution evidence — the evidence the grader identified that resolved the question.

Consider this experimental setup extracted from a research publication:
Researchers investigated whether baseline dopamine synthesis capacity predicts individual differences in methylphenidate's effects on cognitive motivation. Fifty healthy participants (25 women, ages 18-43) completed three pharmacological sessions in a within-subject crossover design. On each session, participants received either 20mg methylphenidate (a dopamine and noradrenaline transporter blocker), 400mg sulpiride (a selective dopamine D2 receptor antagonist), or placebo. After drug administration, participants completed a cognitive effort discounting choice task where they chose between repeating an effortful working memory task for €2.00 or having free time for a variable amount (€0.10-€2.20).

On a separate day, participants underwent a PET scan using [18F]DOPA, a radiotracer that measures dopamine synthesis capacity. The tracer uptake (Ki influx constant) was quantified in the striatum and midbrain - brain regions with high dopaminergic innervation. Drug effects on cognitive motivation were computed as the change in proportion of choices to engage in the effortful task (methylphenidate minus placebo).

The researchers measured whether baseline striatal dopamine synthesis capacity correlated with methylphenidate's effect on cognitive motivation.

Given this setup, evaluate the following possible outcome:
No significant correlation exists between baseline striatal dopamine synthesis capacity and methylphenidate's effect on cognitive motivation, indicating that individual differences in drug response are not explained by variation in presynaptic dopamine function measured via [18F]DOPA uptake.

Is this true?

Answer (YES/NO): NO